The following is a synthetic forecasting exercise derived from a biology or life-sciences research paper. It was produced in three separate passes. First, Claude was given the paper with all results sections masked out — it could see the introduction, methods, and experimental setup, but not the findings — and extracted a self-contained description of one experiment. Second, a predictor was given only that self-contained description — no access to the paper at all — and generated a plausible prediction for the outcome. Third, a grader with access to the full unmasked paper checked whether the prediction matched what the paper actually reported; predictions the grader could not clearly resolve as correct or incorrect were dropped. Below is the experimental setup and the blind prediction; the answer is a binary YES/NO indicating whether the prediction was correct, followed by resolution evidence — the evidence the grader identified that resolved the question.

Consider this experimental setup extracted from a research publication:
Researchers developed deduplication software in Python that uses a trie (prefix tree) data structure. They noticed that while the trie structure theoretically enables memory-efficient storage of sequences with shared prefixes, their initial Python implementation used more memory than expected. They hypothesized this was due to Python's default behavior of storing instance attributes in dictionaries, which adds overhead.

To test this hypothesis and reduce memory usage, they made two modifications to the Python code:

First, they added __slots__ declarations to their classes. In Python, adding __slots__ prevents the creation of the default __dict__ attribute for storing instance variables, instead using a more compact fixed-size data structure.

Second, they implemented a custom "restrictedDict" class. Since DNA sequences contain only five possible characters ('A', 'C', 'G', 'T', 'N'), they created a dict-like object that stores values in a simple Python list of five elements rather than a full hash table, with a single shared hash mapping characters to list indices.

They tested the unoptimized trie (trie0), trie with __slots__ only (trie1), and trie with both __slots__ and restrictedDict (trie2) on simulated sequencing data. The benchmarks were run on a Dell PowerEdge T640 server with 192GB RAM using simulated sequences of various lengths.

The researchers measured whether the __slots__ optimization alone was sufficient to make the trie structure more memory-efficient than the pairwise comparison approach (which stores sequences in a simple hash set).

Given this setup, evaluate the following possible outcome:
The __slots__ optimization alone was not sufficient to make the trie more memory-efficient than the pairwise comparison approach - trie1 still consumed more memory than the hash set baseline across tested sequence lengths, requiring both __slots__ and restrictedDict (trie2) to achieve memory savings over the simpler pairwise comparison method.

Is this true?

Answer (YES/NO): NO